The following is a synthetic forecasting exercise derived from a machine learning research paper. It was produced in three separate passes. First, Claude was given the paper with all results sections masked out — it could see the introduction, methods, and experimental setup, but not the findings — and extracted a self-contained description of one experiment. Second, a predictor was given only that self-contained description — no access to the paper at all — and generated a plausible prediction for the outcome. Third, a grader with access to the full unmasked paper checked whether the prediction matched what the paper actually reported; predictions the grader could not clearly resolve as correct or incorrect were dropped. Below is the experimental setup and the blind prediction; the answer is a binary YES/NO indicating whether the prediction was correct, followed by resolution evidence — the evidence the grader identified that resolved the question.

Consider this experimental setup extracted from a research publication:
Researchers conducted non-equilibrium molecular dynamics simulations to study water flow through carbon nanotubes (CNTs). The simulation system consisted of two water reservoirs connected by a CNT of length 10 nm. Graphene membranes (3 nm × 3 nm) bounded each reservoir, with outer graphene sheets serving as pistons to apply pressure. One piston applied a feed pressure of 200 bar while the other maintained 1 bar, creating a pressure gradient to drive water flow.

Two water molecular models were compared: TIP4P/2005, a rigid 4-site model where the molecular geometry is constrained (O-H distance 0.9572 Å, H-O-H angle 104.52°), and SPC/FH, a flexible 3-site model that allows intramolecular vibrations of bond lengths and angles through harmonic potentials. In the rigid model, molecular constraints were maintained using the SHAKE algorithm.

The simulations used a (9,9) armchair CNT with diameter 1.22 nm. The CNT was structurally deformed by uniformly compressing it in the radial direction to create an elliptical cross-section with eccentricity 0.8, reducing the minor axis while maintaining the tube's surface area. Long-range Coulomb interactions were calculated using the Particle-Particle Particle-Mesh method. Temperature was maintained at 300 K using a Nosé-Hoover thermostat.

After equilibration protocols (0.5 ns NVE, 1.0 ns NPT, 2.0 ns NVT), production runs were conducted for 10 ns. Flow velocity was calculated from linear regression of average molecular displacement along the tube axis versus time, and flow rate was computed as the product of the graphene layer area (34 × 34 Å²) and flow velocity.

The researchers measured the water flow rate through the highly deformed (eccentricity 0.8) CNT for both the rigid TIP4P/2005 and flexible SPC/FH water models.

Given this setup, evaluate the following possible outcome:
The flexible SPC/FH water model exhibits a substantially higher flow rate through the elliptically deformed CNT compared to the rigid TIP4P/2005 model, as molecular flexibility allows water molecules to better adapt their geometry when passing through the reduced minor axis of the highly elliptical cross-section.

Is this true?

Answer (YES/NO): YES